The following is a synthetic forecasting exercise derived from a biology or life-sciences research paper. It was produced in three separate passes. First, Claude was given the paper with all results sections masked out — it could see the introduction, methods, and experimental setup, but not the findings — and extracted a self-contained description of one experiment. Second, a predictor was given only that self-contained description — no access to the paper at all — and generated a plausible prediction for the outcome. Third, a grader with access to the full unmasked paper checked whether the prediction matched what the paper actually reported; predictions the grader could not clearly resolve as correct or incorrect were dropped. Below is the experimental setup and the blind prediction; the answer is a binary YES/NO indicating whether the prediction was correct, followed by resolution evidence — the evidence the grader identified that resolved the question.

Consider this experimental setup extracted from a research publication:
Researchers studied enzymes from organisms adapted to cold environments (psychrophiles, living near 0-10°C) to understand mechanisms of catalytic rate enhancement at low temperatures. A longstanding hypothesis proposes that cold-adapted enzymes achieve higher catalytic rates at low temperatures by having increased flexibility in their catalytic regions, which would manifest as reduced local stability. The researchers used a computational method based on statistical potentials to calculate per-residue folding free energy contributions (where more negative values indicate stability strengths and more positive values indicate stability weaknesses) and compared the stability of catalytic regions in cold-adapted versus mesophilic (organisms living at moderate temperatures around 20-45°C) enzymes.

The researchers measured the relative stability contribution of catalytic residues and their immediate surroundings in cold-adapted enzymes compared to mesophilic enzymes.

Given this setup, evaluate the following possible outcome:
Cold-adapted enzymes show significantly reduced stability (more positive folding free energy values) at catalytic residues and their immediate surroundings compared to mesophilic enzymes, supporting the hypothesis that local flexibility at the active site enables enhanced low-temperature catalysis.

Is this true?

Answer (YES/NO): YES